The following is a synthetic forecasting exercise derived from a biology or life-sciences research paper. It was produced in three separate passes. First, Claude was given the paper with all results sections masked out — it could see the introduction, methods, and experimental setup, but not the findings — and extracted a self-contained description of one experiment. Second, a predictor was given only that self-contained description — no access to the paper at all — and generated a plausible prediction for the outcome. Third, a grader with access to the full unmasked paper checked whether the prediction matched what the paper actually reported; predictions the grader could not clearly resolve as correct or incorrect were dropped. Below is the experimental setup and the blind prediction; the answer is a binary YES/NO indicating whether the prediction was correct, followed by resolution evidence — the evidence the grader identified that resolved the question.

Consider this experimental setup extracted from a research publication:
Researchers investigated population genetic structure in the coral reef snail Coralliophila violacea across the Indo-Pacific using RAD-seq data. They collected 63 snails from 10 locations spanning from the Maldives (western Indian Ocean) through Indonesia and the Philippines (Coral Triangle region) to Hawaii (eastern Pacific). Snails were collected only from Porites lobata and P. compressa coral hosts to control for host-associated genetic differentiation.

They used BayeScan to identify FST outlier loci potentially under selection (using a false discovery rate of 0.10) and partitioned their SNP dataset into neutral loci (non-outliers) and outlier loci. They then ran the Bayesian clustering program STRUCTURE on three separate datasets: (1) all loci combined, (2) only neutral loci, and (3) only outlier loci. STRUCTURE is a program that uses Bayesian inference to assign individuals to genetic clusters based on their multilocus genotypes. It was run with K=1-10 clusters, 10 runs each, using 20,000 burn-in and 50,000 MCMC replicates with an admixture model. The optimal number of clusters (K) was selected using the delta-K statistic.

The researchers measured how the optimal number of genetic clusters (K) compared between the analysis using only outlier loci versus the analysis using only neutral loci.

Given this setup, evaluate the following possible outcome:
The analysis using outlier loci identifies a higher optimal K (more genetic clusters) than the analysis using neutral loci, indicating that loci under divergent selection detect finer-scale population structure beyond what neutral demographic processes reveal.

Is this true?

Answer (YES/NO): NO